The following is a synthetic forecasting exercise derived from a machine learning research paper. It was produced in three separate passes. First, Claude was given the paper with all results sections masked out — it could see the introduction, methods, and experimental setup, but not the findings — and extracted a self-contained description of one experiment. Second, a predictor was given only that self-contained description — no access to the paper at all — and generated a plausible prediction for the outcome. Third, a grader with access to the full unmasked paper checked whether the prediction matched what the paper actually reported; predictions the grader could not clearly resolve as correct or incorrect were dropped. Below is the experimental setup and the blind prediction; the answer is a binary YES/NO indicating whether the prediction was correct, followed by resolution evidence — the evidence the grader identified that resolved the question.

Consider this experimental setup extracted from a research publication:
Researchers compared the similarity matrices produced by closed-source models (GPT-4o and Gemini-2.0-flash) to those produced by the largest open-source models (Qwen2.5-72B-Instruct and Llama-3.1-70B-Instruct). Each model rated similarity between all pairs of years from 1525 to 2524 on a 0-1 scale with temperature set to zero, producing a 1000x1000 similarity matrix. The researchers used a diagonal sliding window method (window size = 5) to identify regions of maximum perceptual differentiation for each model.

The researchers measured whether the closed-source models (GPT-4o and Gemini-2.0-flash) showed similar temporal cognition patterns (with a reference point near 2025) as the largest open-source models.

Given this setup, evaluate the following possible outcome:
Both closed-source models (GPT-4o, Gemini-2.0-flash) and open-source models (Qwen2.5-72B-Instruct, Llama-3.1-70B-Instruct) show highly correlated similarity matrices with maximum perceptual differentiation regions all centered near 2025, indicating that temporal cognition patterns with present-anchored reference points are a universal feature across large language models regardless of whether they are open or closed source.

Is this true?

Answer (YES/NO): NO